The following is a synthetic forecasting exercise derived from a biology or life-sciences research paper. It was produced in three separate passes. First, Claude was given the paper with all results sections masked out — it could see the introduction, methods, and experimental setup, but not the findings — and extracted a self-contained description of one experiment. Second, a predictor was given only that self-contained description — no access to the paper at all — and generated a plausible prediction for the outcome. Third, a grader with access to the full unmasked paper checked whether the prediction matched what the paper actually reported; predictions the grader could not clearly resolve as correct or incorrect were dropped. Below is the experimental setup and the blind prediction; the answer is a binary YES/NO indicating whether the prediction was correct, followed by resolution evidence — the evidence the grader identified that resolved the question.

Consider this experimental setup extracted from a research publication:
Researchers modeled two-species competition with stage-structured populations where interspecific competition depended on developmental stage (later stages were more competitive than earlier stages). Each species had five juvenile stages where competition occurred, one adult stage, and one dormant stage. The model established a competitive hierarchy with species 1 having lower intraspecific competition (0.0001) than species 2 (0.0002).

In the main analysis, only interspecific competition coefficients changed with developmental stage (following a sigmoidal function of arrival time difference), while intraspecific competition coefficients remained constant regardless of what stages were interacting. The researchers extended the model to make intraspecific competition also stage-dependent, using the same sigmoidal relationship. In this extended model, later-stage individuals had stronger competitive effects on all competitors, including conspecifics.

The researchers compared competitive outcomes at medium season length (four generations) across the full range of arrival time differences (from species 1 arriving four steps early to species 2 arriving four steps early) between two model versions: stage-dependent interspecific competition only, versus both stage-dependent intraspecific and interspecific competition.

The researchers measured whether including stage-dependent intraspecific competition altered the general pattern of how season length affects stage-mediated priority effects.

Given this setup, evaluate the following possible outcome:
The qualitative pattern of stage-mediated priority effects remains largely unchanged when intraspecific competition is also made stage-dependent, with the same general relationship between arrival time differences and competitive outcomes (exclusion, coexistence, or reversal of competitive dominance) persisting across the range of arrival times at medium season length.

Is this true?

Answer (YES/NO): YES